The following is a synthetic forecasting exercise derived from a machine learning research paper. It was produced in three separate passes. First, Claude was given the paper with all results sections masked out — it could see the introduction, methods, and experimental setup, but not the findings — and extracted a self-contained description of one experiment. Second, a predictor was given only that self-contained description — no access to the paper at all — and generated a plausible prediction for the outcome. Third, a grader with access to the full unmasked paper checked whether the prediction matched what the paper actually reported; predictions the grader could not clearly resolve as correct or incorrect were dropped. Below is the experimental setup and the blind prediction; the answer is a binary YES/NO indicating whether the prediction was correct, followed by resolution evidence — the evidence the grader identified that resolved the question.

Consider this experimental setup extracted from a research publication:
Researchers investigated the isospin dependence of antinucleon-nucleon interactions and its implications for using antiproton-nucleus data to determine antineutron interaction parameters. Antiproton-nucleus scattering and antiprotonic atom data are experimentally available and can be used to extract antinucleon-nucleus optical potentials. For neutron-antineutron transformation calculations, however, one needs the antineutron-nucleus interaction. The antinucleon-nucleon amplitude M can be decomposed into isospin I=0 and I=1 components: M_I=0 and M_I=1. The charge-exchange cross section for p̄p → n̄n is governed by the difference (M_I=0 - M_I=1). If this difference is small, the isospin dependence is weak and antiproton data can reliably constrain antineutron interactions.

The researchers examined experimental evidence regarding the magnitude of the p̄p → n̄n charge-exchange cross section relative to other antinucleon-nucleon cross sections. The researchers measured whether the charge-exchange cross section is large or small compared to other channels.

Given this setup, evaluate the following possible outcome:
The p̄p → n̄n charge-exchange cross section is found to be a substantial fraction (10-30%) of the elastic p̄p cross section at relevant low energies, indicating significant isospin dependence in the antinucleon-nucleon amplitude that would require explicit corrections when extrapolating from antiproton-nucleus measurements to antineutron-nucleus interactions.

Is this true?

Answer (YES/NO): NO